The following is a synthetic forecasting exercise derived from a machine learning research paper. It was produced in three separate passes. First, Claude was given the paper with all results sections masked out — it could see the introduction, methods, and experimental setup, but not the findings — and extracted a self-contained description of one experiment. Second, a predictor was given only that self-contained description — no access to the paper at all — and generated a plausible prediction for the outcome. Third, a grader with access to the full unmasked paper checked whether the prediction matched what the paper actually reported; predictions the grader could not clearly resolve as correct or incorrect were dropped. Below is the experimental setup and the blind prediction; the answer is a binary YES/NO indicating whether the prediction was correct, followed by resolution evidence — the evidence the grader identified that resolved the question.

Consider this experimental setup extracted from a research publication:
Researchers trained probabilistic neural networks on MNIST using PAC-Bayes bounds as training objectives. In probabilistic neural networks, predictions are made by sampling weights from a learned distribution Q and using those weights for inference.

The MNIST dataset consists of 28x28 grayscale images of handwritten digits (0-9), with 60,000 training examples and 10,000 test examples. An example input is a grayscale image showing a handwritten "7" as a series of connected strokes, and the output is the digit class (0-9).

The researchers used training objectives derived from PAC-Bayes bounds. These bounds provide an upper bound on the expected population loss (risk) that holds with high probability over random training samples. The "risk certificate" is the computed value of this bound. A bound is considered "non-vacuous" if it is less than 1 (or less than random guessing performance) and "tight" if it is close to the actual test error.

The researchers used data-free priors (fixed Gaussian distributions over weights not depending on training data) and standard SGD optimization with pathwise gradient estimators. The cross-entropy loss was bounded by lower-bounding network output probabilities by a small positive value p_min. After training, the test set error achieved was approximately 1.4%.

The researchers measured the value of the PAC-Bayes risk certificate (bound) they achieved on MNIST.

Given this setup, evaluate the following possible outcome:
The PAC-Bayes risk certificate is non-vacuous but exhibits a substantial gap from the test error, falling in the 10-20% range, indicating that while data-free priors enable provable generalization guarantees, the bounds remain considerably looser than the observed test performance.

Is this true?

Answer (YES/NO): NO